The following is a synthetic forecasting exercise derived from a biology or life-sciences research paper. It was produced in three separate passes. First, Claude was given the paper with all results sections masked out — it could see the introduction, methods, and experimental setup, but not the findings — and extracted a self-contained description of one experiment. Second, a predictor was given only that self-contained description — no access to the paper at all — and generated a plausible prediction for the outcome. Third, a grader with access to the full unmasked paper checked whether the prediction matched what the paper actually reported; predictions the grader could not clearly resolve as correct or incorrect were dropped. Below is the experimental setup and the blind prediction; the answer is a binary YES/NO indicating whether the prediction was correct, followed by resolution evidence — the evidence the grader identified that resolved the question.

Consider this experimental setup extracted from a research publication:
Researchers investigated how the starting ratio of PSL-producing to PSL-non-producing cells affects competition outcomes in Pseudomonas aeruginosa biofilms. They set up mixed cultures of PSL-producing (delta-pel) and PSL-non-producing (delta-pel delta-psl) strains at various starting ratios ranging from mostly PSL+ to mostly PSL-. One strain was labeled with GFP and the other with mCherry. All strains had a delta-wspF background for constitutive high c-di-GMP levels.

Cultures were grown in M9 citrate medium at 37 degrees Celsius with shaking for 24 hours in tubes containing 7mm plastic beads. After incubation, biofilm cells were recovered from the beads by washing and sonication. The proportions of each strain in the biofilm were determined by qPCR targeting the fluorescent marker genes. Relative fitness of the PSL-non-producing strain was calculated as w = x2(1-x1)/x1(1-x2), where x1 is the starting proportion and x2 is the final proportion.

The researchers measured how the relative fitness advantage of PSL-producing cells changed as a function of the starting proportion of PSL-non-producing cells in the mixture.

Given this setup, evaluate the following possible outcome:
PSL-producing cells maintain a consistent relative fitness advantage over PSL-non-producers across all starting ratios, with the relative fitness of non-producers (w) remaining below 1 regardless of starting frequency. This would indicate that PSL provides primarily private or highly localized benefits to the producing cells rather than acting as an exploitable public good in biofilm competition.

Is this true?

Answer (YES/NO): NO